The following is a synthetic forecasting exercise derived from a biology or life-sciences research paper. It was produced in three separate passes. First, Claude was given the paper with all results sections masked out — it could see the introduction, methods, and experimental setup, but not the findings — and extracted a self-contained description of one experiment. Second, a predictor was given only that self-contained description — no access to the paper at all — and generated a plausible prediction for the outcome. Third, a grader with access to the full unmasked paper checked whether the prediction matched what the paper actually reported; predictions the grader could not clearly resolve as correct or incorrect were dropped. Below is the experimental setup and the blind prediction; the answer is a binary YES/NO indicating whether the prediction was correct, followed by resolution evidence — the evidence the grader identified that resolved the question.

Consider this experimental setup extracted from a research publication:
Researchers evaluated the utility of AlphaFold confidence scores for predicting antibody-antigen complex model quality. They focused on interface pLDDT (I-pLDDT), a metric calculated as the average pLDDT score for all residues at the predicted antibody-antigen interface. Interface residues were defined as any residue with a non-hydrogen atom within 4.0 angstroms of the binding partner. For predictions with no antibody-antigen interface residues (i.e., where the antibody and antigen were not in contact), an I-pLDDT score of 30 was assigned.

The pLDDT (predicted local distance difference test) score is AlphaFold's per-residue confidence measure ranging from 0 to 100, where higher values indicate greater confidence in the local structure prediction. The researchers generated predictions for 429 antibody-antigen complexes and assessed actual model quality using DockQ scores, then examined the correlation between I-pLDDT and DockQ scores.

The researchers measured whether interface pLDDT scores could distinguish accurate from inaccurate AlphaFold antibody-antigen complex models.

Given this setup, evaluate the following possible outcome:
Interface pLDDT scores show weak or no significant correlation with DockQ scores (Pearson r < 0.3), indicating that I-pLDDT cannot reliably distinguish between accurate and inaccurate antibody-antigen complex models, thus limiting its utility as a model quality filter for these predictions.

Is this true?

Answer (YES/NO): NO